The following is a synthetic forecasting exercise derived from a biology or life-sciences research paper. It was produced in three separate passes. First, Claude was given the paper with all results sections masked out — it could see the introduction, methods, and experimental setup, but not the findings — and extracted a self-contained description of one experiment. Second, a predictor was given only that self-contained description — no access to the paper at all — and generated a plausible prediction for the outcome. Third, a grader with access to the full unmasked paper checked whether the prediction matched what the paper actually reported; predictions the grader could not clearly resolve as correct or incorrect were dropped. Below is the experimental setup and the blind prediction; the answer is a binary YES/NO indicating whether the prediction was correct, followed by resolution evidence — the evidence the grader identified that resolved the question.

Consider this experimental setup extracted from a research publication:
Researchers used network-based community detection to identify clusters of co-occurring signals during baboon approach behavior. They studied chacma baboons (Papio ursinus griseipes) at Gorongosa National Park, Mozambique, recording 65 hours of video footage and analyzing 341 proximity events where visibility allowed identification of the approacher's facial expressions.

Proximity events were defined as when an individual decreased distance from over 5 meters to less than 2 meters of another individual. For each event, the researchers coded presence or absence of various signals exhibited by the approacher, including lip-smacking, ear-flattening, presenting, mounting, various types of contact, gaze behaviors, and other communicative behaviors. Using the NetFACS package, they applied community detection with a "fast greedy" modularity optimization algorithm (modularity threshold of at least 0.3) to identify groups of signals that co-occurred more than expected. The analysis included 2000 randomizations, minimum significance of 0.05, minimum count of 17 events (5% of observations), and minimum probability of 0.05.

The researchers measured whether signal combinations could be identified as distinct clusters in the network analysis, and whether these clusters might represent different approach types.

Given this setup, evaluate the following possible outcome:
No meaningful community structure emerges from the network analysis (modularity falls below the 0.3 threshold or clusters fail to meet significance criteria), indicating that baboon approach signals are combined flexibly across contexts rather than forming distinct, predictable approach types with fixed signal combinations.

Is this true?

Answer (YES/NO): NO